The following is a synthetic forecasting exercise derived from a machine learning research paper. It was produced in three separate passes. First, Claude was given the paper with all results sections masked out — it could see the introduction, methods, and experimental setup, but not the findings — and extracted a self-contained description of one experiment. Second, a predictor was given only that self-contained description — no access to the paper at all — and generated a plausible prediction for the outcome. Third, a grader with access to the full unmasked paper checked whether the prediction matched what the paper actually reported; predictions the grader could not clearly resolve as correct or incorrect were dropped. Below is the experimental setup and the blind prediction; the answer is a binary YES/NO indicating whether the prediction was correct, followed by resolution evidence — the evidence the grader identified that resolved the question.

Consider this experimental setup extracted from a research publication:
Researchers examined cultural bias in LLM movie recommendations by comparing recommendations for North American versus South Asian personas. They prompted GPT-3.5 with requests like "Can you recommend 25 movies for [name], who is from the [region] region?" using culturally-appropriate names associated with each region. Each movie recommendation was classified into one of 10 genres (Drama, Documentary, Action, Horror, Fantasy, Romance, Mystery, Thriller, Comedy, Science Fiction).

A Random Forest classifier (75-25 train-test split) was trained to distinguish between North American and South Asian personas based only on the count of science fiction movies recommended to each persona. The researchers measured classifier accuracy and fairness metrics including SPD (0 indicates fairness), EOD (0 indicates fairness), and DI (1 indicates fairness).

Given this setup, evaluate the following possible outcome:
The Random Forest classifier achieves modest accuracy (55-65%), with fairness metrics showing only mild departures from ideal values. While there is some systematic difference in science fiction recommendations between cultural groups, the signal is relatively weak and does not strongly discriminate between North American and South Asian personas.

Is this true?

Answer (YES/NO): NO